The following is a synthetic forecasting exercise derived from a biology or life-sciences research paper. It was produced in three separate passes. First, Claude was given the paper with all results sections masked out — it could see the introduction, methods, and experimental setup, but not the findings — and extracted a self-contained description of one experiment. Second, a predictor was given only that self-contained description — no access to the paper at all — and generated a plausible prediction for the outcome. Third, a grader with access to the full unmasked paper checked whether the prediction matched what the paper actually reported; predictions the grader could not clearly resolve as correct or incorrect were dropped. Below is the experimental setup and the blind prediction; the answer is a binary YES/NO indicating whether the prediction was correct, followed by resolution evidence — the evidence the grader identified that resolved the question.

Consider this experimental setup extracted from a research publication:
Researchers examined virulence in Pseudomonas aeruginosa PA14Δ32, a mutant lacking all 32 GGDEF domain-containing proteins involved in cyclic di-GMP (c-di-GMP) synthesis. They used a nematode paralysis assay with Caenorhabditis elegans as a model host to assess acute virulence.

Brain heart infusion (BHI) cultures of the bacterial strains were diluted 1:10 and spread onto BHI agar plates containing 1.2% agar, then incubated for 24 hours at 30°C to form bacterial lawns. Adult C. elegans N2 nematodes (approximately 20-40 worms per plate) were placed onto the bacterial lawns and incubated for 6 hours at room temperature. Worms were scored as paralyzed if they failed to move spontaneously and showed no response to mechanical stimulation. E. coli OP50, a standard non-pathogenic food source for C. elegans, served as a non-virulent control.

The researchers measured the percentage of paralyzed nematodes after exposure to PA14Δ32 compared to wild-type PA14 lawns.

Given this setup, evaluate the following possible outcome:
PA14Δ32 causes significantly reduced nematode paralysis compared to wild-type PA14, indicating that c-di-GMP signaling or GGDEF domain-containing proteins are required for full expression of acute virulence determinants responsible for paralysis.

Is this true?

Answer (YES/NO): YES